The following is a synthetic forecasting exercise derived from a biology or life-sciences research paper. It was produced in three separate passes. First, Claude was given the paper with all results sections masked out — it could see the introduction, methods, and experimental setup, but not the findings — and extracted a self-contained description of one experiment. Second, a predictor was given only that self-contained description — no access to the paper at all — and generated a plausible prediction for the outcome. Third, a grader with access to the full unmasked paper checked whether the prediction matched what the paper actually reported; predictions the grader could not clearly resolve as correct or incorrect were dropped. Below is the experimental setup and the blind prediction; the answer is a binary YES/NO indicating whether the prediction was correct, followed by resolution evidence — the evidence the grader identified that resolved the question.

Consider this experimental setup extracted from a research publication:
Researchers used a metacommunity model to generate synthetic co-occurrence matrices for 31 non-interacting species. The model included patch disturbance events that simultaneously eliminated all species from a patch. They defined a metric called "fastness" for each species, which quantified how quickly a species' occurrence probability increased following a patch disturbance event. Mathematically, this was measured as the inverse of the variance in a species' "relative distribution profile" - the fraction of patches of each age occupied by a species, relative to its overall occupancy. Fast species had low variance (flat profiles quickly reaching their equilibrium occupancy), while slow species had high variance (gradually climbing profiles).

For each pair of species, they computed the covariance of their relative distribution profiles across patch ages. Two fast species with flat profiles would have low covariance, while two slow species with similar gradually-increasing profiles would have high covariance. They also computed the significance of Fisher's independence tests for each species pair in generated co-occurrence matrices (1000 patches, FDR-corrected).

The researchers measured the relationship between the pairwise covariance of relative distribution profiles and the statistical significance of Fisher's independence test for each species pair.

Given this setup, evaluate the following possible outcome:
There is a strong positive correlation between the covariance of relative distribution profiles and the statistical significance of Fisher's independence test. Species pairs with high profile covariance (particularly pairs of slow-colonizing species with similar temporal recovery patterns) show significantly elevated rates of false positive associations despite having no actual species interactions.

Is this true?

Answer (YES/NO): YES